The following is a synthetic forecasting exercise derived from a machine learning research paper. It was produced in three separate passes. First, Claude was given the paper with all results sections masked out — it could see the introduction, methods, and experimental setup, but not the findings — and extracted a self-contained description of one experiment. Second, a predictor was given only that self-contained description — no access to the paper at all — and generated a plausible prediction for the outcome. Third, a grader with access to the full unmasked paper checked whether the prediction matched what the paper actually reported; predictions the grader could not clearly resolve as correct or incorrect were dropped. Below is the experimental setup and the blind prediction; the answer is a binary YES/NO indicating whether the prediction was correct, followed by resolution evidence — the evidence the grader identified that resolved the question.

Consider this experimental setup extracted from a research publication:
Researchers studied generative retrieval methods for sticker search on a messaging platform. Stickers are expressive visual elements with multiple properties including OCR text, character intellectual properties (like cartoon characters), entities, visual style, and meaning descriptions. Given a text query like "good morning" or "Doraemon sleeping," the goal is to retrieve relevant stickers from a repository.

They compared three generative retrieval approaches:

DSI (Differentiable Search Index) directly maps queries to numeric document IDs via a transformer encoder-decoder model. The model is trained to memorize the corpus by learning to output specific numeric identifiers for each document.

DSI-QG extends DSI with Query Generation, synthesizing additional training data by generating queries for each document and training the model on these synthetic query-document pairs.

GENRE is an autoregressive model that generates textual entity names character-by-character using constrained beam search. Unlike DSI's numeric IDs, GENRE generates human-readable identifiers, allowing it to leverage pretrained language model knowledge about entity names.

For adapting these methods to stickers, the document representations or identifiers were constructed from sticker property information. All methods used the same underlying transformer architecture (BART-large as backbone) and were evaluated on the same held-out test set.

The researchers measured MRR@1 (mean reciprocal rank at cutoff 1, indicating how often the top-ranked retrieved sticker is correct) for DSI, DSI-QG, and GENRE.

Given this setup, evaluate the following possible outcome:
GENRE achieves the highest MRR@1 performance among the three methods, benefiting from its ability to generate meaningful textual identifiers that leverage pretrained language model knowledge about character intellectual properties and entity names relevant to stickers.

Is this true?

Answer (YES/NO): YES